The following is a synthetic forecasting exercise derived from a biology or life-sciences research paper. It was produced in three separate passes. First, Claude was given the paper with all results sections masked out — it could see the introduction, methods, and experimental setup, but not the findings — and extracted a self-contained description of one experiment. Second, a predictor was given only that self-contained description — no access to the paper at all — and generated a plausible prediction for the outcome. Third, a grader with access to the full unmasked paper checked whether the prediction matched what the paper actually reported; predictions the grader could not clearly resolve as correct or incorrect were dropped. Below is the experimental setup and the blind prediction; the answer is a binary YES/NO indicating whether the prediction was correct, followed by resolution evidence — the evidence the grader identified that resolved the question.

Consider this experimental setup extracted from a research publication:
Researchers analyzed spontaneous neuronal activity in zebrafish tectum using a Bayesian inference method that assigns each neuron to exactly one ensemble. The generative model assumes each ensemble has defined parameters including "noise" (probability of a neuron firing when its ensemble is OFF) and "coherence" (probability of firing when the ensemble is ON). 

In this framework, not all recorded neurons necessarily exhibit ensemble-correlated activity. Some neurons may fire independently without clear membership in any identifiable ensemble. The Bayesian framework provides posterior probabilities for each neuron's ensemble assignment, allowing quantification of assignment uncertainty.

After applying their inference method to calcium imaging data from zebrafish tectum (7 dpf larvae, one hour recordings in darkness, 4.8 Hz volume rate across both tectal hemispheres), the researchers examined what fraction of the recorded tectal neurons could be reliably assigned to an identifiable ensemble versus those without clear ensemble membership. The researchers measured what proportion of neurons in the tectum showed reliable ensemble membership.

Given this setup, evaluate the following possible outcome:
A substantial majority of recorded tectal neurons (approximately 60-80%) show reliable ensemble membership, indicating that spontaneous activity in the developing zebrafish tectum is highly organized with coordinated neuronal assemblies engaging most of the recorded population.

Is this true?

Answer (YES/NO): YES